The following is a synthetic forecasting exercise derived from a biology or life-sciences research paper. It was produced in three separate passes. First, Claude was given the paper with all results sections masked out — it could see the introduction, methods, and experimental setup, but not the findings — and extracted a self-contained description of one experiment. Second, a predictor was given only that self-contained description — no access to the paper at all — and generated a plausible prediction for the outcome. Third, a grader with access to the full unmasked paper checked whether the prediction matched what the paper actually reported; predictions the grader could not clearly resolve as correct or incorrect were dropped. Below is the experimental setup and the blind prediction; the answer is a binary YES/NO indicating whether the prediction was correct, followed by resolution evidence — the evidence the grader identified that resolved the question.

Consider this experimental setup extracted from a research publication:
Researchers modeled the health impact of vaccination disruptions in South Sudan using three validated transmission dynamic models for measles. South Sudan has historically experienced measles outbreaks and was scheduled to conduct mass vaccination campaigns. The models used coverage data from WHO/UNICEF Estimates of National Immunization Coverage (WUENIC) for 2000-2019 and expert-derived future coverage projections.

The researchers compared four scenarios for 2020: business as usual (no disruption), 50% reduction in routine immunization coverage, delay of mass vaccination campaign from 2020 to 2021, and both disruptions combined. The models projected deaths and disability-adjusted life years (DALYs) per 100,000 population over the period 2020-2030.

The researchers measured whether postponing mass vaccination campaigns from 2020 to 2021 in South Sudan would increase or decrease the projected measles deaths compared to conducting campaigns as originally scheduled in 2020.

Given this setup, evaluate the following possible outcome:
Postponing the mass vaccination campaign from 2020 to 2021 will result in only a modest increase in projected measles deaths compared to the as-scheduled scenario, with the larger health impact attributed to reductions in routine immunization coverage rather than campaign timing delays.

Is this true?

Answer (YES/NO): NO